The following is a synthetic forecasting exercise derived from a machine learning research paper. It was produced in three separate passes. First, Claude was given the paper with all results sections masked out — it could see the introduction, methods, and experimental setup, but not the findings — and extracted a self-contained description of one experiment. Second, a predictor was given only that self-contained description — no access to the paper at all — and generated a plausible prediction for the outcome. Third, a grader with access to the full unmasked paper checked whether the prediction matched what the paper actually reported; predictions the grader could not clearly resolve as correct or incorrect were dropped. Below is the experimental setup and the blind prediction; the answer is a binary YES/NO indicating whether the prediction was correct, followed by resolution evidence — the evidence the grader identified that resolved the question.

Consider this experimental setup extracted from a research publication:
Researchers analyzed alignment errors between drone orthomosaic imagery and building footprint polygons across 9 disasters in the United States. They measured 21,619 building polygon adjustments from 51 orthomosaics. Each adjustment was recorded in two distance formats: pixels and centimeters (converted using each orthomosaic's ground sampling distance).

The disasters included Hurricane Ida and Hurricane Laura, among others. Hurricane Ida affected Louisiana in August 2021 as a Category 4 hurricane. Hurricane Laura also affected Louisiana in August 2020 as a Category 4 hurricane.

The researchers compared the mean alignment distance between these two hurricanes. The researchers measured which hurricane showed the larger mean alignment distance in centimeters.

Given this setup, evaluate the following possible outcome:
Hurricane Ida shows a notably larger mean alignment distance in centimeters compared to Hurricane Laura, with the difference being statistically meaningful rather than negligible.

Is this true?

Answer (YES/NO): NO